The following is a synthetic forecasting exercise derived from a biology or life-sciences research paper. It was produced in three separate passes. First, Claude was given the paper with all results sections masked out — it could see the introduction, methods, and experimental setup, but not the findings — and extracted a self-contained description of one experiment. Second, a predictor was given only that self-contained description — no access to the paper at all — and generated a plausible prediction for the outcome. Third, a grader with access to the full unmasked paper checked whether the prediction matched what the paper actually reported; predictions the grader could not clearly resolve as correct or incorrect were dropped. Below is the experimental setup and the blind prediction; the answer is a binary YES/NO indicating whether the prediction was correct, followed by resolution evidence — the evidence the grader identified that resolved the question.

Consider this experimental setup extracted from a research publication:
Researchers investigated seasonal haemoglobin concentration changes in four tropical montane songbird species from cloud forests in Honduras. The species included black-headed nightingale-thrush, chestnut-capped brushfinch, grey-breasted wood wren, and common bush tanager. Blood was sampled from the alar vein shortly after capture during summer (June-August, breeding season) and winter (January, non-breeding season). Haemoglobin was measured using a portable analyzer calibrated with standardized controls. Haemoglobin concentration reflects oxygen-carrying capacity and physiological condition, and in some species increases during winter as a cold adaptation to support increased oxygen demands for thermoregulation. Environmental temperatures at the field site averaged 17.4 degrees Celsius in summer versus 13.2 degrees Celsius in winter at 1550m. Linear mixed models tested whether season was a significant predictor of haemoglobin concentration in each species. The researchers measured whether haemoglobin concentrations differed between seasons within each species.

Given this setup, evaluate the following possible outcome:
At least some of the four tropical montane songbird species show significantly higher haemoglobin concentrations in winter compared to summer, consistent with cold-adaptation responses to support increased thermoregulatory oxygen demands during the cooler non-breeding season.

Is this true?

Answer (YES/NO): NO